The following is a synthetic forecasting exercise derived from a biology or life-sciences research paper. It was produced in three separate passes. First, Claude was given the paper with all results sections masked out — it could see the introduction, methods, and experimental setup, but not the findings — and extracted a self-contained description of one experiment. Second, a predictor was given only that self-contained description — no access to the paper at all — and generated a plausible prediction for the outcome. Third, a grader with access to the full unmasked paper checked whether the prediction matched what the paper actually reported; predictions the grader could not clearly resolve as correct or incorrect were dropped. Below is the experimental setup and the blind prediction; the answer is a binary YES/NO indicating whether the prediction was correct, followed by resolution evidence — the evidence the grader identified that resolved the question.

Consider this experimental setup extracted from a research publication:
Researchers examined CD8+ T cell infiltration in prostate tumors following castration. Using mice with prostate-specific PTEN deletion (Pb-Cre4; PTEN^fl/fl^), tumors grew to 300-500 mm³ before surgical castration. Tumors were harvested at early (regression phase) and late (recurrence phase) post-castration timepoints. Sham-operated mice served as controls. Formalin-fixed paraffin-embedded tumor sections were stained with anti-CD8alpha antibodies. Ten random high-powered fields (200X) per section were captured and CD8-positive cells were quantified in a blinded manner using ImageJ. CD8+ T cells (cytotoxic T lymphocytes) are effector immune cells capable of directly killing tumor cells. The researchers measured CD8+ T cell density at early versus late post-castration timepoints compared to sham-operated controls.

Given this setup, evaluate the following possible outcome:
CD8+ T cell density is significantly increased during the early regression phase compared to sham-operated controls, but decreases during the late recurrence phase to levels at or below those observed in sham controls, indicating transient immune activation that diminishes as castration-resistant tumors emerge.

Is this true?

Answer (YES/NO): NO